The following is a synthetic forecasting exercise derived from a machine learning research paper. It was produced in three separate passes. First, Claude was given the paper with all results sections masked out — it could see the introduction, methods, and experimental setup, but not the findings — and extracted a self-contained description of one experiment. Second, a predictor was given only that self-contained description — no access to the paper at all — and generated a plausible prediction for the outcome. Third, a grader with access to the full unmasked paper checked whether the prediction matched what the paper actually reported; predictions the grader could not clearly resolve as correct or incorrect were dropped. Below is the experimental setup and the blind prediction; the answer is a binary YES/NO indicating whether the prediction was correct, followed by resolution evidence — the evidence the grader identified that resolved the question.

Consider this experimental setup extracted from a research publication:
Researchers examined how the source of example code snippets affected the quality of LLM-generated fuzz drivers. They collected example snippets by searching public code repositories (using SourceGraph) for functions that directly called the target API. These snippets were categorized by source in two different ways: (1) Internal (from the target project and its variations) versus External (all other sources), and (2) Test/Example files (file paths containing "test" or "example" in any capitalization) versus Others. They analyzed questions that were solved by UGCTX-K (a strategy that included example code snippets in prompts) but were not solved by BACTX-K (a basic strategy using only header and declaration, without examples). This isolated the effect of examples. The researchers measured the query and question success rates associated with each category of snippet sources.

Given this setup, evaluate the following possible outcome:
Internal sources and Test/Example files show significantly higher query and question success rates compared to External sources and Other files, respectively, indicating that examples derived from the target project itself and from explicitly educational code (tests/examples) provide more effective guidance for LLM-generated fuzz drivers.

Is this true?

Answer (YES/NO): YES